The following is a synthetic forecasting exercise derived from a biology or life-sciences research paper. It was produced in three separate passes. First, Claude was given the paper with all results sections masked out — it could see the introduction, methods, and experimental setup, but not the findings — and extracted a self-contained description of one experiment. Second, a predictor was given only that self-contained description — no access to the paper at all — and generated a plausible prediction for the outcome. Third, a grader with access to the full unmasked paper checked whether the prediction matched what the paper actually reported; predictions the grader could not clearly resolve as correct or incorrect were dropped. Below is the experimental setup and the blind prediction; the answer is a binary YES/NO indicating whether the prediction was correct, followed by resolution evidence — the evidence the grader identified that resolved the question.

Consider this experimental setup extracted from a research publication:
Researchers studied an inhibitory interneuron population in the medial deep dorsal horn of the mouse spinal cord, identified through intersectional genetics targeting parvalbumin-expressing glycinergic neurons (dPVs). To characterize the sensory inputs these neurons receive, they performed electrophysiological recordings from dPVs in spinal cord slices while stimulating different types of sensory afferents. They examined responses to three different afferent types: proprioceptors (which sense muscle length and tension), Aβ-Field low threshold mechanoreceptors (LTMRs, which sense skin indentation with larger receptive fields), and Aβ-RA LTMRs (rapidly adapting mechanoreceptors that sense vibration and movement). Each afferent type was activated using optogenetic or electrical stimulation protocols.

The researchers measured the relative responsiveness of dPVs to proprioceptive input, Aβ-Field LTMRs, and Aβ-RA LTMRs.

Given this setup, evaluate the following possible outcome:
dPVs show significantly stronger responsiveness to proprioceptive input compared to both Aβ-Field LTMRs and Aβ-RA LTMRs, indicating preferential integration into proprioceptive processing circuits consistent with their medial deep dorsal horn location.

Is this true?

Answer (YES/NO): YES